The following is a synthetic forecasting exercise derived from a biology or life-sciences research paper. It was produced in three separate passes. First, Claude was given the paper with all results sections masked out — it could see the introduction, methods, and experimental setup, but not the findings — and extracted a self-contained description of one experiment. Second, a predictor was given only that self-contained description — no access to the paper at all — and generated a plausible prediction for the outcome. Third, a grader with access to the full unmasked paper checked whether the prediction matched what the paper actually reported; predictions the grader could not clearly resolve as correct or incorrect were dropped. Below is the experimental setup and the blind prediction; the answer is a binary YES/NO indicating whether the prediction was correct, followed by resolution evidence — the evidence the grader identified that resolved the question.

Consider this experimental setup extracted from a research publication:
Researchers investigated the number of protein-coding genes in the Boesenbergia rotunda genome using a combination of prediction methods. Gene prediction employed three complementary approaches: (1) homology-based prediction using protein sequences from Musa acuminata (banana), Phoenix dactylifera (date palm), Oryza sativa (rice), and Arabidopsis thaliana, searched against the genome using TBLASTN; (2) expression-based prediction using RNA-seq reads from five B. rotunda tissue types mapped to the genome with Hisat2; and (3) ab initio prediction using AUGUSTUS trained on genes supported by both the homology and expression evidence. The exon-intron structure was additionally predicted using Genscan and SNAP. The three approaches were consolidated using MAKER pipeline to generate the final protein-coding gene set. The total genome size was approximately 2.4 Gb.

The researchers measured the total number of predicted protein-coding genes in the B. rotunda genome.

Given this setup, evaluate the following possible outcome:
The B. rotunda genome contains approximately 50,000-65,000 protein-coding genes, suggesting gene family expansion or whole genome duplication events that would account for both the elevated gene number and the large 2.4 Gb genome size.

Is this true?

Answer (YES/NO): NO